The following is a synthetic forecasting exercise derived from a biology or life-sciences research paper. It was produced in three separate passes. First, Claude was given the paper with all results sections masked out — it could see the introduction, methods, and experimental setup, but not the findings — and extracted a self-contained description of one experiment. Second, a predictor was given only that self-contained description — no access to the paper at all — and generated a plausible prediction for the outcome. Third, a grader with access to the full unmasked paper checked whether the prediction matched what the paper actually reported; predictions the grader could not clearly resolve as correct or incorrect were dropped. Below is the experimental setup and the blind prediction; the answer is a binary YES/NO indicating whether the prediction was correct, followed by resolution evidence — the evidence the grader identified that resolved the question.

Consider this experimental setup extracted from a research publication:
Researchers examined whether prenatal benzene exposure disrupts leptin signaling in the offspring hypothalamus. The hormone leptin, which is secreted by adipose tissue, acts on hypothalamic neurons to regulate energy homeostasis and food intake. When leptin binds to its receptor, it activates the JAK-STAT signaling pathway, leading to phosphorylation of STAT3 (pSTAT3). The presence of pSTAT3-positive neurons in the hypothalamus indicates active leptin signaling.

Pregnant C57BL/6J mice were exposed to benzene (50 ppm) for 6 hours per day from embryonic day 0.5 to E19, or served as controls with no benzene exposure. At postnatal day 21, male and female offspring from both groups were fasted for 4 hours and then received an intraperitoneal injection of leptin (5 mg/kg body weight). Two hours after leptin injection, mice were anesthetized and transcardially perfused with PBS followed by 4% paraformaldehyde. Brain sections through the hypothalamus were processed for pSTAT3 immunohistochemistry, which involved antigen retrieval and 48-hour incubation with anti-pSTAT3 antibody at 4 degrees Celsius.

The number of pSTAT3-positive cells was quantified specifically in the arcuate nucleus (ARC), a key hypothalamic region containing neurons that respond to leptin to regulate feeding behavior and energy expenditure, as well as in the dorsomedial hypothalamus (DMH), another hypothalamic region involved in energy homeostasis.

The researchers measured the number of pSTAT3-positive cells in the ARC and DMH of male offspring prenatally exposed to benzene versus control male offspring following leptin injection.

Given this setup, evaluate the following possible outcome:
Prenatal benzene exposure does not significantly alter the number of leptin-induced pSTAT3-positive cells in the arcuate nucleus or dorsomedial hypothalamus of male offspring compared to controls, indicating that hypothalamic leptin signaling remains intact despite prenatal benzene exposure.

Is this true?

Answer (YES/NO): NO